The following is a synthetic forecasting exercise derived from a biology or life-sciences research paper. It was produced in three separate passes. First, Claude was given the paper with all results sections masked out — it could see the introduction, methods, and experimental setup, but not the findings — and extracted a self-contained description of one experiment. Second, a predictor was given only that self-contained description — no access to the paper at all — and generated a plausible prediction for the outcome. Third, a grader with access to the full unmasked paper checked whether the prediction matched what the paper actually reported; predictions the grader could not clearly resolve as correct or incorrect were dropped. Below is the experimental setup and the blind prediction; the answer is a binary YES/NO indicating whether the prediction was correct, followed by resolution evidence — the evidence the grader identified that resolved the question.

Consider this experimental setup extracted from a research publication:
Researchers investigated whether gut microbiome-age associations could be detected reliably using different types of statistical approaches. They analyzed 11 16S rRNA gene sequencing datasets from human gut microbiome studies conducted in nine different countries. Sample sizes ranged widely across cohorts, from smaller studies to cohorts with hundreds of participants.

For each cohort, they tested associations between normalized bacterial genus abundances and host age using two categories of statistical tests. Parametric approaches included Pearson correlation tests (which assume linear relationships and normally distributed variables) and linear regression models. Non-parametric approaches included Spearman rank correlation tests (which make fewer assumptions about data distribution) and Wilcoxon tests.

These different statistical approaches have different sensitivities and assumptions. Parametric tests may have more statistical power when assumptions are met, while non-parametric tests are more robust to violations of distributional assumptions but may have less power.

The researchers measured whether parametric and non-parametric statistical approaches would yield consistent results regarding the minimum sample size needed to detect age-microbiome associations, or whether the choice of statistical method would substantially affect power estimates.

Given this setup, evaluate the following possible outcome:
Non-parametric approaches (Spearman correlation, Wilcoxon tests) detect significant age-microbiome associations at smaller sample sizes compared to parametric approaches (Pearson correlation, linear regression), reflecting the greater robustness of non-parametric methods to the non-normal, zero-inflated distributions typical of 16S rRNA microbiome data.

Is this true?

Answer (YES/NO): NO